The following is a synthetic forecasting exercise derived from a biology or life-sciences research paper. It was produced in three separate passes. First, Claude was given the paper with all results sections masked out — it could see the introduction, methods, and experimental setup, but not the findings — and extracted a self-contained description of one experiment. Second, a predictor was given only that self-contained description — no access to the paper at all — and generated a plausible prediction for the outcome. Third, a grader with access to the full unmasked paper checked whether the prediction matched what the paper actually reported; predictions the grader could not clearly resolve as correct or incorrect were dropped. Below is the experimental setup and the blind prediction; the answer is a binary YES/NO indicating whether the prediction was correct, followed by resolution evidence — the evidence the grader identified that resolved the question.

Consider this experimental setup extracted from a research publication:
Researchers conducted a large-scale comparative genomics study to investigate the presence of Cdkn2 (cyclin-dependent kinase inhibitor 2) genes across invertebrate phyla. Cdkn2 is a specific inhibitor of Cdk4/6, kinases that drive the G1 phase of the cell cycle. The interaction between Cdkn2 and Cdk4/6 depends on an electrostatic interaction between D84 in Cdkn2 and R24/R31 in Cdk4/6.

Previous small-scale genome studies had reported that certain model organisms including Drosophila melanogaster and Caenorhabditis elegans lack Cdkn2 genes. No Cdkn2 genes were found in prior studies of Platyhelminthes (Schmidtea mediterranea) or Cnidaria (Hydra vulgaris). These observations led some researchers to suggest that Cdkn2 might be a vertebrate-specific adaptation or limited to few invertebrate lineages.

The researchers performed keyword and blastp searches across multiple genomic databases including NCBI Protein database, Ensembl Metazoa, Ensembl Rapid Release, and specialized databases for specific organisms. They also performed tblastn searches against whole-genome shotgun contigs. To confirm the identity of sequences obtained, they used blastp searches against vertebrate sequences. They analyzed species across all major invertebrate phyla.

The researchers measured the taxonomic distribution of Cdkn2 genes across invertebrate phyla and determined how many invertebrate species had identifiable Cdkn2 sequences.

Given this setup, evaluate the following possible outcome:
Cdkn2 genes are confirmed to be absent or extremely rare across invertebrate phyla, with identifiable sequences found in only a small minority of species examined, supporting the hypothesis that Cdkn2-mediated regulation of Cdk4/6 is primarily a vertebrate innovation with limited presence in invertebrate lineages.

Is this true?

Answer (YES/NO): NO